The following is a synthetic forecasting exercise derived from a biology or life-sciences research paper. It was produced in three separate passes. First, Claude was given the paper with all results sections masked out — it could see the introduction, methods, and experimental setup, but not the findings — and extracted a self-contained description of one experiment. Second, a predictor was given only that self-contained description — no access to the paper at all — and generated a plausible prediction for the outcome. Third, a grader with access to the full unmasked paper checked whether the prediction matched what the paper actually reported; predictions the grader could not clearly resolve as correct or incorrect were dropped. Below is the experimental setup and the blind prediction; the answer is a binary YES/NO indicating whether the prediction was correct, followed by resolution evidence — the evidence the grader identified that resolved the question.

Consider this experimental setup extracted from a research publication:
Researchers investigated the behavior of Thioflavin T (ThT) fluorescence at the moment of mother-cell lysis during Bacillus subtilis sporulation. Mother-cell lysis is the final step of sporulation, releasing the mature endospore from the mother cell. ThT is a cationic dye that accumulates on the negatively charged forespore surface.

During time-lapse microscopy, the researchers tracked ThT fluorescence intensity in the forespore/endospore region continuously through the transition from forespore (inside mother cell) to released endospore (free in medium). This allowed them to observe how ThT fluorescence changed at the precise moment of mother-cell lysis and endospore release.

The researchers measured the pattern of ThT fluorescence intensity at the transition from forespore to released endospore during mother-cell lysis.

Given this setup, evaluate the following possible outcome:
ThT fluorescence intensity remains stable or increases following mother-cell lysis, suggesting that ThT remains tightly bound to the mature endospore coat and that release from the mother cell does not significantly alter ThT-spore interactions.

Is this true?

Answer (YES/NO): NO